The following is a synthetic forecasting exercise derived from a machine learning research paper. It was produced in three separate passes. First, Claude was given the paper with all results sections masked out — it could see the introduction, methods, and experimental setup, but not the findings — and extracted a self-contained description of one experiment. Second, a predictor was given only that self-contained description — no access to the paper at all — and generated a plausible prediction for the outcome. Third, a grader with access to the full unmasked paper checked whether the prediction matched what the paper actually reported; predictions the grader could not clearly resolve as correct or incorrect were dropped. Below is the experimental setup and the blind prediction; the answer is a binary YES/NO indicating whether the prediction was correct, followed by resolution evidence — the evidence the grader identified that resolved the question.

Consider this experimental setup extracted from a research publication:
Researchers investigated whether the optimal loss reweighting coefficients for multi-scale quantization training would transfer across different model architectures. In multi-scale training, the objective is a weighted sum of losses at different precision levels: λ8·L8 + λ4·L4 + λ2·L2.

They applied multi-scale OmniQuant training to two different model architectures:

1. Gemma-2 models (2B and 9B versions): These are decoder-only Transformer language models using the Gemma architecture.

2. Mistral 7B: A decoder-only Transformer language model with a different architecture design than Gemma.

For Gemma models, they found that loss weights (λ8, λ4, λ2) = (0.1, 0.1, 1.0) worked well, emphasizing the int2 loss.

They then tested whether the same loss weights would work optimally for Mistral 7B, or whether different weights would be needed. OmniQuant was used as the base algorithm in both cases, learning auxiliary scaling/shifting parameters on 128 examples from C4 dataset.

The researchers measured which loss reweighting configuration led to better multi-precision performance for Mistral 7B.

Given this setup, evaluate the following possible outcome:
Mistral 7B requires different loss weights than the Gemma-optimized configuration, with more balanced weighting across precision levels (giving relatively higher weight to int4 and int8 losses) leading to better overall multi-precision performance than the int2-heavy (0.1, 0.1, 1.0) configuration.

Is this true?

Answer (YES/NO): YES